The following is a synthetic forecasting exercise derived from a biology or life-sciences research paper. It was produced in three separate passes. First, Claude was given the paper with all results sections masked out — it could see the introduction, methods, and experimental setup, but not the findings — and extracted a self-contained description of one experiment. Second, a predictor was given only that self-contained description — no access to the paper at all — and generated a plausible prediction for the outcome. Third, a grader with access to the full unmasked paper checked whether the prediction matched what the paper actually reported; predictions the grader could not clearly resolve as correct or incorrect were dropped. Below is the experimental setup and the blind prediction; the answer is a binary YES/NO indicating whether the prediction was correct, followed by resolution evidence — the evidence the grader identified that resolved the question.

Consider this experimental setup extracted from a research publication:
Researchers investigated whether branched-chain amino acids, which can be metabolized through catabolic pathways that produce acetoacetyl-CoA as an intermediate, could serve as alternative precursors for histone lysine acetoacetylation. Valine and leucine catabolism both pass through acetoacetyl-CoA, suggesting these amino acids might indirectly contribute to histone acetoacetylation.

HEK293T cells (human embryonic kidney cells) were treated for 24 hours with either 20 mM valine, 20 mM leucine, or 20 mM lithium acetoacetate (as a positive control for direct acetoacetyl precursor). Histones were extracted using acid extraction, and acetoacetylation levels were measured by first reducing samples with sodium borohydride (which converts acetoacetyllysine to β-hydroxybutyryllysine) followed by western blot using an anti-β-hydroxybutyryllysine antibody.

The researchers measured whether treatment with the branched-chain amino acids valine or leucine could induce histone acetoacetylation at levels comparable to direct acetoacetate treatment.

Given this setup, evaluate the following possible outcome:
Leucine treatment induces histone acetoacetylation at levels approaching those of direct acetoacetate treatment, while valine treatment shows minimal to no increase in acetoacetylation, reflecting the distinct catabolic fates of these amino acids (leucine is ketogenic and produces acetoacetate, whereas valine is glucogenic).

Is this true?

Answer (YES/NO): NO